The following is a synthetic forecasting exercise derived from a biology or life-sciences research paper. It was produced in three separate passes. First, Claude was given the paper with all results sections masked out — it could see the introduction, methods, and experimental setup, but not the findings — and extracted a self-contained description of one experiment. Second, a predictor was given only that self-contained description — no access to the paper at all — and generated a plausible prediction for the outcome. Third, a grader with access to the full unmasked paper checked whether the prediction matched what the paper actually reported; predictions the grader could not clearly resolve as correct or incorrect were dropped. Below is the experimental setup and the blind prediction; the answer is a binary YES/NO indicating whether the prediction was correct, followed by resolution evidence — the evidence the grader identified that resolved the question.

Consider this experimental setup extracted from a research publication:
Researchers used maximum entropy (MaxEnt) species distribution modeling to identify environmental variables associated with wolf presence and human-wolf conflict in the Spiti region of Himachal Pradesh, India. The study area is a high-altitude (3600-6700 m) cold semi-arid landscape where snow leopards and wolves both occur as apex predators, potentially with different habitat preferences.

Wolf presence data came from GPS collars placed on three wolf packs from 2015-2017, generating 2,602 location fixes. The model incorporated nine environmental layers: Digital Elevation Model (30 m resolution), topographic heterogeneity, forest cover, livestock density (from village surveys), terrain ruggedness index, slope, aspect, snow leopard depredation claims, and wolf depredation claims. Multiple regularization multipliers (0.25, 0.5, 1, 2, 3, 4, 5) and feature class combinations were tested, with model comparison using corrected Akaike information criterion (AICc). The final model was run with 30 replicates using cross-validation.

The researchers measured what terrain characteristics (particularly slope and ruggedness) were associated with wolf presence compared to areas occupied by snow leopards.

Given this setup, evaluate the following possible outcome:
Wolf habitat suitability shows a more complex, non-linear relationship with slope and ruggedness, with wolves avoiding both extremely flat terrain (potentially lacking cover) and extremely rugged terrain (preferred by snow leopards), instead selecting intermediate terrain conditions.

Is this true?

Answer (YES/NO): NO